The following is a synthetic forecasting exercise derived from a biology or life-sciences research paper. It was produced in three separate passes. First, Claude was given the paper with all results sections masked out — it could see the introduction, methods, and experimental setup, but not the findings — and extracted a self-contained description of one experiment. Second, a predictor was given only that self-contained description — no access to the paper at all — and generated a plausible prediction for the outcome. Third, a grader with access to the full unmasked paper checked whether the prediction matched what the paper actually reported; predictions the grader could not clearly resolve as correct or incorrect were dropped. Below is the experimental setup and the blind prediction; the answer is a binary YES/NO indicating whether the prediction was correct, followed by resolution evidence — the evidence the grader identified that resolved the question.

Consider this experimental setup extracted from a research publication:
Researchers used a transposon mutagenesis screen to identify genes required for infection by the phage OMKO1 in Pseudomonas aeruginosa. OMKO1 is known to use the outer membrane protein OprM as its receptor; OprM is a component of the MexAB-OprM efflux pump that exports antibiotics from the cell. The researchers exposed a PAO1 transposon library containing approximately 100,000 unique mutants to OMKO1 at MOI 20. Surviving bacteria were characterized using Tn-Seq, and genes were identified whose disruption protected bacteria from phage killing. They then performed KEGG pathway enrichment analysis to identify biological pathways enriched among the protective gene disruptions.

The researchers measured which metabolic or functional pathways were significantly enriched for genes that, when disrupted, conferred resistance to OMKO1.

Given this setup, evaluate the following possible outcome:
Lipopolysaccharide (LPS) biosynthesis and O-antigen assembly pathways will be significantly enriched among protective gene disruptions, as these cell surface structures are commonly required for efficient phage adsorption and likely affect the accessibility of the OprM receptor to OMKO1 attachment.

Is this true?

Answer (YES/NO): NO